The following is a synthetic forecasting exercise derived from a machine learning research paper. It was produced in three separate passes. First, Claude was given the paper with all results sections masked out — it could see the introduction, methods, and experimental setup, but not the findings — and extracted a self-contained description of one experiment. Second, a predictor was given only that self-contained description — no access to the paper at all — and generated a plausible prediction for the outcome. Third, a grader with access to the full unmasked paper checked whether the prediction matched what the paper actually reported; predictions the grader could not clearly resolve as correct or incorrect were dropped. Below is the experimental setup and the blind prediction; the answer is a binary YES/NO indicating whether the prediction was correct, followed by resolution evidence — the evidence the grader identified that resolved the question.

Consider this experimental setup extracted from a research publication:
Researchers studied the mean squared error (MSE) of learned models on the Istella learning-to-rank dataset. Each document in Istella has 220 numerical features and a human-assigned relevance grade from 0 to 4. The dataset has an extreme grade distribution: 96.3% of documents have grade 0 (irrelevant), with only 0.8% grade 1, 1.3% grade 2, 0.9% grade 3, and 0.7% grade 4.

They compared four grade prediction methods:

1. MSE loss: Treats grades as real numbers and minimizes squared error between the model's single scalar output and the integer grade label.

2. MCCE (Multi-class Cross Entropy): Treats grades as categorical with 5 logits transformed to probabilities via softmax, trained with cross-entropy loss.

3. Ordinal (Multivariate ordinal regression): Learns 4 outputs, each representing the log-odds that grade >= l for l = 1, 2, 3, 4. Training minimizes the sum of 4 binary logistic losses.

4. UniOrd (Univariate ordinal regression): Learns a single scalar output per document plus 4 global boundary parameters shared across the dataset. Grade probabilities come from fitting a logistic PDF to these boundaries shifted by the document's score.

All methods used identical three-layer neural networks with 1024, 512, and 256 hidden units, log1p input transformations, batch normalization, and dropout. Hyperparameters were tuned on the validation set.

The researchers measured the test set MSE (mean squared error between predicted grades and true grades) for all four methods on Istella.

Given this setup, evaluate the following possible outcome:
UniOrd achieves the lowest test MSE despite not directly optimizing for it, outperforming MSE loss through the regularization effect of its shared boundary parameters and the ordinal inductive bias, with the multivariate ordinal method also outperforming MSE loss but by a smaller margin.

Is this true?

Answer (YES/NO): NO